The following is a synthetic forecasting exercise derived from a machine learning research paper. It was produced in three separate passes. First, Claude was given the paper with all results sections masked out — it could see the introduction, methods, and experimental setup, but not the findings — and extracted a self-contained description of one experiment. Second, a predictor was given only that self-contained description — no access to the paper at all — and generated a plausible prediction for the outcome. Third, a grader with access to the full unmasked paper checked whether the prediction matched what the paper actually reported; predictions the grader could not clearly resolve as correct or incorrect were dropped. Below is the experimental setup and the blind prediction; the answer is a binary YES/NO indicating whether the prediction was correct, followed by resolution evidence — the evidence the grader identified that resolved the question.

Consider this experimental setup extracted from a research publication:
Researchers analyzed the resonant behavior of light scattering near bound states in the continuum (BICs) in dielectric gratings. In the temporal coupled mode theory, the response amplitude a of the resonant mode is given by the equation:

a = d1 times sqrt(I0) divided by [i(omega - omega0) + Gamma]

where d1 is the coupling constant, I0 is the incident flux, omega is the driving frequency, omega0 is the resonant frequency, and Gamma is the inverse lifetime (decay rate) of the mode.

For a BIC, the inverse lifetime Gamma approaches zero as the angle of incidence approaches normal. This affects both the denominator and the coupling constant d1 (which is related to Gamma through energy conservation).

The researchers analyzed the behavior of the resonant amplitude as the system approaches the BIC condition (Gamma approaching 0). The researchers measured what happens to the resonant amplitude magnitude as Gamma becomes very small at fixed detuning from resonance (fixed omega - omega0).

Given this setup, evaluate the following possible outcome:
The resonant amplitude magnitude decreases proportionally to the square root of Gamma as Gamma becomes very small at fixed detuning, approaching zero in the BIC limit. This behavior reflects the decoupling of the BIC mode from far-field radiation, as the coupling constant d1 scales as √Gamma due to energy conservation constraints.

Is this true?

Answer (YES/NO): YES